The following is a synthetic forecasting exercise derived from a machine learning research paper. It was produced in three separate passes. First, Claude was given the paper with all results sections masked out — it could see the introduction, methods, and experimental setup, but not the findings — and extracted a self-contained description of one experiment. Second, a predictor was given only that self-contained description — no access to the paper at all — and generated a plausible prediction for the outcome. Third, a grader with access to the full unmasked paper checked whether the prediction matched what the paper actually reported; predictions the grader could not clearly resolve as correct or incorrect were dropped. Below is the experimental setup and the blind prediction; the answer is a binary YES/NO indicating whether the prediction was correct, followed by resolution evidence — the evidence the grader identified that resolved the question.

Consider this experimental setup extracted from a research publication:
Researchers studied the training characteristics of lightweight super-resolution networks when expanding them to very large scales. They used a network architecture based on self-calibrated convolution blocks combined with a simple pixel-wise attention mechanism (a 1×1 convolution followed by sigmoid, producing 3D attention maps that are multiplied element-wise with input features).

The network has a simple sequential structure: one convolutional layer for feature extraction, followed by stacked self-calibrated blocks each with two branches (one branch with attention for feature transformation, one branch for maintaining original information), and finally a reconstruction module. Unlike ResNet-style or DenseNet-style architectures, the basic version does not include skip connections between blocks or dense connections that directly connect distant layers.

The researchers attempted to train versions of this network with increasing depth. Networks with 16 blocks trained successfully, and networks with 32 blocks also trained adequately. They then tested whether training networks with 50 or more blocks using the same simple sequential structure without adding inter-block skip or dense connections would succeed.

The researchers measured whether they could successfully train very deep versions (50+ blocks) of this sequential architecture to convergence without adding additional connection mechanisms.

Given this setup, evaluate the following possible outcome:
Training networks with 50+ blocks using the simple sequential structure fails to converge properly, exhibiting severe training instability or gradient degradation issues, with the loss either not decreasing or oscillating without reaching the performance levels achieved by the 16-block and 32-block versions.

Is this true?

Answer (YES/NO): YES